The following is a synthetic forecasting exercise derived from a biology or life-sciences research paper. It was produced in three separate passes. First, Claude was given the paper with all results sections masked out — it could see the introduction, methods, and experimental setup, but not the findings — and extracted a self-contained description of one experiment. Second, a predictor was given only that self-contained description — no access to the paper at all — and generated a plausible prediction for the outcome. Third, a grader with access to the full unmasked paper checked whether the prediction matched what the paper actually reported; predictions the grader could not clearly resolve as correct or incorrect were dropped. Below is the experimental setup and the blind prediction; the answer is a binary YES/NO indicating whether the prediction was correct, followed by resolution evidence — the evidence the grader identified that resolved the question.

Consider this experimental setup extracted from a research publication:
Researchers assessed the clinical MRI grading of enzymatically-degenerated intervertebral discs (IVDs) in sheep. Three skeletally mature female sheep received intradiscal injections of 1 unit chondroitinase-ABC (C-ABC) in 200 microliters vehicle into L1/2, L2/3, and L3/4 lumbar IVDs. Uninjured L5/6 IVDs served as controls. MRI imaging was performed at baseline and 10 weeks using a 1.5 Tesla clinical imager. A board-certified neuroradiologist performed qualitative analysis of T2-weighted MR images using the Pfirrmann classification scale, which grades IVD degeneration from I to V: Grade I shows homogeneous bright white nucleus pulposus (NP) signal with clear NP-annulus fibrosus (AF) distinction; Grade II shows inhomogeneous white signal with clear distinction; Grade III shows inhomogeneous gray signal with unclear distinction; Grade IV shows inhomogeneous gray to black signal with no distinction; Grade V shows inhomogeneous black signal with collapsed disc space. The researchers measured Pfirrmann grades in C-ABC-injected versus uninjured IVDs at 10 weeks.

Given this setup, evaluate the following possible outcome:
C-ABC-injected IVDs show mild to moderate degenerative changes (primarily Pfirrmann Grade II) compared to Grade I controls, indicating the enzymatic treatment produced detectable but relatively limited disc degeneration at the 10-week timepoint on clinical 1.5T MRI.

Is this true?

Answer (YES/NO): NO